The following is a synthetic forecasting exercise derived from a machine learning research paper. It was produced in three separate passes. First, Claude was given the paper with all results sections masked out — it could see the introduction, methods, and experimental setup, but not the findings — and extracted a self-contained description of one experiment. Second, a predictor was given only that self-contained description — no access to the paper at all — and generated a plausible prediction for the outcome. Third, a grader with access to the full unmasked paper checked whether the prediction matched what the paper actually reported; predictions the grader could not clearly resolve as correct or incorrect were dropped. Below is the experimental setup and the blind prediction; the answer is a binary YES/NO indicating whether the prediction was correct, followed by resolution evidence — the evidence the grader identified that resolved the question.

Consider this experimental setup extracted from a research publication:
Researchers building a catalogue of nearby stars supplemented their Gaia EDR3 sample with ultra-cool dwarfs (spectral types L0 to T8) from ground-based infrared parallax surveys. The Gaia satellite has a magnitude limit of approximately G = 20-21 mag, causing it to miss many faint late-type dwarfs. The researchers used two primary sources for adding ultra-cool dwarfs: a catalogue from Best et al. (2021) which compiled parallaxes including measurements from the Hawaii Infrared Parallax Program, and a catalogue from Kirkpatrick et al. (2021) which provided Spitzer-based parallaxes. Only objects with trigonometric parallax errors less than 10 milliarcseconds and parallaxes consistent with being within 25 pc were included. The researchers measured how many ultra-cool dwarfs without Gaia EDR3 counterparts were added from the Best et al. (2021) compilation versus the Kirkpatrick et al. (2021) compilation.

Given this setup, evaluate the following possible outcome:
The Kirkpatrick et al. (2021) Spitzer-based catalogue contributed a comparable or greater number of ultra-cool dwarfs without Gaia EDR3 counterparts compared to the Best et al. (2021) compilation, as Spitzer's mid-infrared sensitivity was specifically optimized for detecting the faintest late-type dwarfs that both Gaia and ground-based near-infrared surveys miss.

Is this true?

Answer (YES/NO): NO